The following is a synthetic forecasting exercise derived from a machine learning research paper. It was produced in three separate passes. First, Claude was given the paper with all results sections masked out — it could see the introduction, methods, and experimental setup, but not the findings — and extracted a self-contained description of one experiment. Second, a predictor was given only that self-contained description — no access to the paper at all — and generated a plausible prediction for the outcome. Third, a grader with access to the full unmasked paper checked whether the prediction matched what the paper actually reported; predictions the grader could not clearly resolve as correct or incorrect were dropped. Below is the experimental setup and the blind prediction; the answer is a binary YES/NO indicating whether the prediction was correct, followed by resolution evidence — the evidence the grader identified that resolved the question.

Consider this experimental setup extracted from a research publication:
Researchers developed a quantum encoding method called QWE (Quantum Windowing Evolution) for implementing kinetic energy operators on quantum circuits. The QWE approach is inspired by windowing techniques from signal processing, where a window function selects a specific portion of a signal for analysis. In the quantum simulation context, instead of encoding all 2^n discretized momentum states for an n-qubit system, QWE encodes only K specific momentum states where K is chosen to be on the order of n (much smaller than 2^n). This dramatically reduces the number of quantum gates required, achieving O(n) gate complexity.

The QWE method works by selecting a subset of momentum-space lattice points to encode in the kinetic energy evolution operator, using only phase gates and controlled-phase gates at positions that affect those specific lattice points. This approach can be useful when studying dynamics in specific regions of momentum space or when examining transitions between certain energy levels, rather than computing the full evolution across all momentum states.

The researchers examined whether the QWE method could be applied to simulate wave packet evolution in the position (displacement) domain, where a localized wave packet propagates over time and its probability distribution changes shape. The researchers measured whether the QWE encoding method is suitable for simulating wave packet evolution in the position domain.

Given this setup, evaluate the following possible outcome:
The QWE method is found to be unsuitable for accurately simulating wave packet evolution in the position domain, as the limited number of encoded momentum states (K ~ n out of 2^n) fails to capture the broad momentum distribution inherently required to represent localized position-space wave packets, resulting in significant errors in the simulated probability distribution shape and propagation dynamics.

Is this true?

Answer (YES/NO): NO